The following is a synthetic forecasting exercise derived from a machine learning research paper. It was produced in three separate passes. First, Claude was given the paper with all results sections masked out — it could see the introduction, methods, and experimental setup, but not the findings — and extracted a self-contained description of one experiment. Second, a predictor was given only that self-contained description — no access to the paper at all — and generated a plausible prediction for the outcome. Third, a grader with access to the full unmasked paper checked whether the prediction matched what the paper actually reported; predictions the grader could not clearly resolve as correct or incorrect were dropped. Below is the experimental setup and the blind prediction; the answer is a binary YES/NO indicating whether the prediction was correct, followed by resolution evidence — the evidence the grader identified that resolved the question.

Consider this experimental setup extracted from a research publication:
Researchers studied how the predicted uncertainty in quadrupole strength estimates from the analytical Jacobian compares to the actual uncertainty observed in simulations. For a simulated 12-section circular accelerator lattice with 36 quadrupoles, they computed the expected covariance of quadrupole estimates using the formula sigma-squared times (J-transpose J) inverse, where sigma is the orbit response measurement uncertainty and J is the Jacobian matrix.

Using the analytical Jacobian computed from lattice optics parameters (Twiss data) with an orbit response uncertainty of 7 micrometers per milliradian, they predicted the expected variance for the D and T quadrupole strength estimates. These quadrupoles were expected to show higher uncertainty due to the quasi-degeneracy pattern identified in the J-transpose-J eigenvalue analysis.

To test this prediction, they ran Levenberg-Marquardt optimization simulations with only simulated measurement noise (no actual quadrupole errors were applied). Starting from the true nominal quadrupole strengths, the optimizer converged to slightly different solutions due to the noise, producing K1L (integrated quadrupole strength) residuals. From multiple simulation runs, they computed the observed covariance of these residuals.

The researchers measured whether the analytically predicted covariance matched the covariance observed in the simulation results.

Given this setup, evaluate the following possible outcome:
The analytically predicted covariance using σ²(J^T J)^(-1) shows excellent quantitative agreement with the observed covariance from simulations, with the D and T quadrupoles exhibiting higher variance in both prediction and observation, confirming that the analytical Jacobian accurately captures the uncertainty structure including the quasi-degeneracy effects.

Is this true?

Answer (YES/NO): YES